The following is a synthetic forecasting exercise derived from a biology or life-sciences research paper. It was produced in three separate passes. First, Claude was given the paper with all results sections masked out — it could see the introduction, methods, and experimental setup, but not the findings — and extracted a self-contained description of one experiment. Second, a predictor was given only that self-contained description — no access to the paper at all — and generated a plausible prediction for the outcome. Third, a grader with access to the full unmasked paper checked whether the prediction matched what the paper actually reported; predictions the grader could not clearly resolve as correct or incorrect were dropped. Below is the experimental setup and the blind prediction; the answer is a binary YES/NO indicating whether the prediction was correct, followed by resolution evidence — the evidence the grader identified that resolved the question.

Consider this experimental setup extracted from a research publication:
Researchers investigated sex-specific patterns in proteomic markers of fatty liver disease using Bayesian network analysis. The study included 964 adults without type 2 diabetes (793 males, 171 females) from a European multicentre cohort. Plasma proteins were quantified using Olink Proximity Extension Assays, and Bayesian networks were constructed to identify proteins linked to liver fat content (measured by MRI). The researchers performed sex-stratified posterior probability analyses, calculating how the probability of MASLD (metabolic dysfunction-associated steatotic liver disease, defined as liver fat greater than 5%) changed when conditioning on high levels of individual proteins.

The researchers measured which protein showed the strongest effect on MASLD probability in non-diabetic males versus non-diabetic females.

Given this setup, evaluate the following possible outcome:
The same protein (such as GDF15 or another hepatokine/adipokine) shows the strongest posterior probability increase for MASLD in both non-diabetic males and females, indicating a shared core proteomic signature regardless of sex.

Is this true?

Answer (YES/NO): NO